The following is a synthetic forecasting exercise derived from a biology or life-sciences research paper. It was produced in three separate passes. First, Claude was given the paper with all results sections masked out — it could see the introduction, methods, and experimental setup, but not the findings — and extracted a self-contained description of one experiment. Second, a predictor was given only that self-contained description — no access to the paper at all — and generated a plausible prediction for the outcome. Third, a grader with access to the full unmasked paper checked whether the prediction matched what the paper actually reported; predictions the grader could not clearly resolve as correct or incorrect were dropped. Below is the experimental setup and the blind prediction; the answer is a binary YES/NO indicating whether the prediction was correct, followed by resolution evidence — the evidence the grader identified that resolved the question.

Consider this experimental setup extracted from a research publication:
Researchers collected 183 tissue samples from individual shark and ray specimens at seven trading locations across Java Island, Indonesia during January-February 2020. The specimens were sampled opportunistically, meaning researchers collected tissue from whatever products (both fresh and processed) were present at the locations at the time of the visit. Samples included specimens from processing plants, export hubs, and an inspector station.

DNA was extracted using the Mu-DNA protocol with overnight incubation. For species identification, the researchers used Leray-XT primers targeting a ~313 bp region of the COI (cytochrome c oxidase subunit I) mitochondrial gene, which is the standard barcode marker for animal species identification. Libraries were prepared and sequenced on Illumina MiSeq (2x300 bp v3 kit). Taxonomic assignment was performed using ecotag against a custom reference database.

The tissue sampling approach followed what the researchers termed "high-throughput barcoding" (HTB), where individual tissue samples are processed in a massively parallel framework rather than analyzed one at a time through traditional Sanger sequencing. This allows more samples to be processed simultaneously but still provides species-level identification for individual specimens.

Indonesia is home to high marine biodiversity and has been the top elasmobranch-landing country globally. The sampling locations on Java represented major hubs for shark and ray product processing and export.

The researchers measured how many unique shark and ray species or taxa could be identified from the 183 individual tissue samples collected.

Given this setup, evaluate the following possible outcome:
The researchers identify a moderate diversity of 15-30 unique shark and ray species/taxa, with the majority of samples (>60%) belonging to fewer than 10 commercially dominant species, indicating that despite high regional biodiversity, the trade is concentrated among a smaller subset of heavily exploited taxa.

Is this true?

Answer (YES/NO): NO